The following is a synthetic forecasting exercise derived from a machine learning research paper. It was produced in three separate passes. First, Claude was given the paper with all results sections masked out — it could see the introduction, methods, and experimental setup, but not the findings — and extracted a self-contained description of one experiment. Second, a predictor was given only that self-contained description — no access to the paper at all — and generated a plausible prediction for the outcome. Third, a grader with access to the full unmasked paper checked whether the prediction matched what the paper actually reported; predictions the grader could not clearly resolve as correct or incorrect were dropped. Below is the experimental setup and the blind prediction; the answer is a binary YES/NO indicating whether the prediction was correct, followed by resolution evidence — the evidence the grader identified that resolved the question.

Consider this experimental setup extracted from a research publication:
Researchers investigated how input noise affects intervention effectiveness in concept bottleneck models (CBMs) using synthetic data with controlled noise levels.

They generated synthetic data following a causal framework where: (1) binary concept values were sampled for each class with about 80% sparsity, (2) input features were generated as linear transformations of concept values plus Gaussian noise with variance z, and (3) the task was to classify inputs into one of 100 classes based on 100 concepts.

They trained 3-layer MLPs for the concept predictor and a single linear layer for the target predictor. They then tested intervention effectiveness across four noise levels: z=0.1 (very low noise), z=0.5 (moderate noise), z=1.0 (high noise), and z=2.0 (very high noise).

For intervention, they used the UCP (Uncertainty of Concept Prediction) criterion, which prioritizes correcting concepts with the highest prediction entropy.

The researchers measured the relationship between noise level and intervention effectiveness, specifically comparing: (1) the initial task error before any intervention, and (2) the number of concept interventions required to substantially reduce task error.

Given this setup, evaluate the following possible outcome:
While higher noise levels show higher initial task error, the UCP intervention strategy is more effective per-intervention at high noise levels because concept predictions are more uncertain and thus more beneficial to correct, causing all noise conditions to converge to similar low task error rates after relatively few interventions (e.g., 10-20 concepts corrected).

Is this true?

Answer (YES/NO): NO